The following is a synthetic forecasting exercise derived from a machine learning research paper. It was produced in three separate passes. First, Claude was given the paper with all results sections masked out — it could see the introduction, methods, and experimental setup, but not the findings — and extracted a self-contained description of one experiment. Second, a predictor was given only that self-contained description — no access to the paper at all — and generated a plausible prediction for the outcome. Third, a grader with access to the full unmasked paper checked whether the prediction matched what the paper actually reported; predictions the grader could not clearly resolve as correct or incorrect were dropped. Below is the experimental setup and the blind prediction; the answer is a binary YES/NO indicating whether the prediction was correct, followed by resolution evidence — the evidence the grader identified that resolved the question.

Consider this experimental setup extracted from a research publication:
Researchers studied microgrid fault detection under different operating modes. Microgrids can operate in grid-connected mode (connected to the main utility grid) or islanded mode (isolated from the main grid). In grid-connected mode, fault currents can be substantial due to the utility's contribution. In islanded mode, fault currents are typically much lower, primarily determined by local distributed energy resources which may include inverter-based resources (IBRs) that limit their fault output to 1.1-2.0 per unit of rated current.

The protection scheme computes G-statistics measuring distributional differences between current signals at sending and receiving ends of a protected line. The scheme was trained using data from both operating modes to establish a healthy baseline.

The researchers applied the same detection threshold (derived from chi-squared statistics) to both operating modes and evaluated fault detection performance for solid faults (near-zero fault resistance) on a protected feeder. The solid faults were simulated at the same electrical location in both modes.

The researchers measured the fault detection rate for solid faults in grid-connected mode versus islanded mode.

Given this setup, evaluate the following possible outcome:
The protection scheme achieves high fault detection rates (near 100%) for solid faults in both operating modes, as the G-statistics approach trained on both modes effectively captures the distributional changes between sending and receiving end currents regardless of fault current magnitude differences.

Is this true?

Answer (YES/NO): YES